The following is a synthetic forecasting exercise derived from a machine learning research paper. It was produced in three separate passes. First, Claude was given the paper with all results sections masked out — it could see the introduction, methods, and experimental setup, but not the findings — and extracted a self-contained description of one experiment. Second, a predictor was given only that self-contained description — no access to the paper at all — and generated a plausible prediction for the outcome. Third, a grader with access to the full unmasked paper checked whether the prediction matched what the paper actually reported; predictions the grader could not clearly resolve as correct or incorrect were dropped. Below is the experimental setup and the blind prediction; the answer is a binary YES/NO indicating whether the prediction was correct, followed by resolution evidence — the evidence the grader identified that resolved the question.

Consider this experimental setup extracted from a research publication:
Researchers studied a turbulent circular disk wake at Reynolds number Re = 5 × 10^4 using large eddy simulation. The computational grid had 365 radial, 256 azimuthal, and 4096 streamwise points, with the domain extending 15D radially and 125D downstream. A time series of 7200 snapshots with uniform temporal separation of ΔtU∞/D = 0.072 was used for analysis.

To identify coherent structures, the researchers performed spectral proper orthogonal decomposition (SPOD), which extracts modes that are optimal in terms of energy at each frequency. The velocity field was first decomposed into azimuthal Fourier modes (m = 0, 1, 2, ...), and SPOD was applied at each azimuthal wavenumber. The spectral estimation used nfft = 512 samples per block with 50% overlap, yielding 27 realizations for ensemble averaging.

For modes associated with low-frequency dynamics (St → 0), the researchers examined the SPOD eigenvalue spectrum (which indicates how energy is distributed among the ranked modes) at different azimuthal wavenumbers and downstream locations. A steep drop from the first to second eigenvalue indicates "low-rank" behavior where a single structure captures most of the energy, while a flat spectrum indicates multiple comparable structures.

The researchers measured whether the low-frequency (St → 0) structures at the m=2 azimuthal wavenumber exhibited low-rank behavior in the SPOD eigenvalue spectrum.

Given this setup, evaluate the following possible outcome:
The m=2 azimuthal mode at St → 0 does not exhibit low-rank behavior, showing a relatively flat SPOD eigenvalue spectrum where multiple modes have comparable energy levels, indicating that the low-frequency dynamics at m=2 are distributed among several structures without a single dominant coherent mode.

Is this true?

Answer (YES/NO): NO